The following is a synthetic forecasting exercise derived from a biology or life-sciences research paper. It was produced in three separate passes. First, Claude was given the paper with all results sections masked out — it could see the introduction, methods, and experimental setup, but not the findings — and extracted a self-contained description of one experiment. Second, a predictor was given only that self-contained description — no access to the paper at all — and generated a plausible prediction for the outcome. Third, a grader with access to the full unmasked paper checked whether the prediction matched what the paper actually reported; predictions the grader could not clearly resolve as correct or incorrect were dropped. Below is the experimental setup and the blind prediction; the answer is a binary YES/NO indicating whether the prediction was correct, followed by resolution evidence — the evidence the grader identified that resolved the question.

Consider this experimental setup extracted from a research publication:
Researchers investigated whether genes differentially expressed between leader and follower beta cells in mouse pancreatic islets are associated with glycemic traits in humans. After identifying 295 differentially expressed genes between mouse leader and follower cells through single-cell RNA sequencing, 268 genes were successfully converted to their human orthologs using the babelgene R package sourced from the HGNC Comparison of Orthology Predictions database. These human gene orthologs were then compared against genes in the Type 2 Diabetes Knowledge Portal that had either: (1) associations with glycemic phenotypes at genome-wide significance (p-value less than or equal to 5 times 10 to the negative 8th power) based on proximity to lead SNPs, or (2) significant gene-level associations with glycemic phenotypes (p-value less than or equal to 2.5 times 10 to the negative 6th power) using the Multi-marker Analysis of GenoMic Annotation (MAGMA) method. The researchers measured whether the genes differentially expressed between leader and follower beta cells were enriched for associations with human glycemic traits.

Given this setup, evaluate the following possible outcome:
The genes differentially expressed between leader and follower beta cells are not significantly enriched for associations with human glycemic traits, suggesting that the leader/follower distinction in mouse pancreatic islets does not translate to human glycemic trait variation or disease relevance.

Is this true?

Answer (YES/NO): NO